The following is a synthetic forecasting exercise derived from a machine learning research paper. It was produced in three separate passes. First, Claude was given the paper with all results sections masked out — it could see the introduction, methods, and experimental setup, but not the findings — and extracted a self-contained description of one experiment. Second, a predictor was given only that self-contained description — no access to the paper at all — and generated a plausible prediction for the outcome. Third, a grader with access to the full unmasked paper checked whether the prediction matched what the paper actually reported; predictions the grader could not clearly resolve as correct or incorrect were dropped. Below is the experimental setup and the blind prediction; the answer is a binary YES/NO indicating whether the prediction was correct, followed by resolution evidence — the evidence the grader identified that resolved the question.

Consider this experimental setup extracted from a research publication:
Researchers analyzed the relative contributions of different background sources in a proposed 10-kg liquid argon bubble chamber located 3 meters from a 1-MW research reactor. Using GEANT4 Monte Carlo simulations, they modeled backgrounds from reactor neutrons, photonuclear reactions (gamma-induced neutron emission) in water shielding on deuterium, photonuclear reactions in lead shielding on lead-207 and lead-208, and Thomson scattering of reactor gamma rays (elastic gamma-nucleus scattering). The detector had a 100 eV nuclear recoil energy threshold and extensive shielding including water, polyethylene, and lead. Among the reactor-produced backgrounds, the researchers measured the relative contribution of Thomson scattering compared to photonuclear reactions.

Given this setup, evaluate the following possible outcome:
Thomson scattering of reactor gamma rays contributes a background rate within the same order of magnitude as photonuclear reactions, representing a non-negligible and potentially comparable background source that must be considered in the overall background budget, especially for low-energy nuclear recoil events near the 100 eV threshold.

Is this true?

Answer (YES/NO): NO